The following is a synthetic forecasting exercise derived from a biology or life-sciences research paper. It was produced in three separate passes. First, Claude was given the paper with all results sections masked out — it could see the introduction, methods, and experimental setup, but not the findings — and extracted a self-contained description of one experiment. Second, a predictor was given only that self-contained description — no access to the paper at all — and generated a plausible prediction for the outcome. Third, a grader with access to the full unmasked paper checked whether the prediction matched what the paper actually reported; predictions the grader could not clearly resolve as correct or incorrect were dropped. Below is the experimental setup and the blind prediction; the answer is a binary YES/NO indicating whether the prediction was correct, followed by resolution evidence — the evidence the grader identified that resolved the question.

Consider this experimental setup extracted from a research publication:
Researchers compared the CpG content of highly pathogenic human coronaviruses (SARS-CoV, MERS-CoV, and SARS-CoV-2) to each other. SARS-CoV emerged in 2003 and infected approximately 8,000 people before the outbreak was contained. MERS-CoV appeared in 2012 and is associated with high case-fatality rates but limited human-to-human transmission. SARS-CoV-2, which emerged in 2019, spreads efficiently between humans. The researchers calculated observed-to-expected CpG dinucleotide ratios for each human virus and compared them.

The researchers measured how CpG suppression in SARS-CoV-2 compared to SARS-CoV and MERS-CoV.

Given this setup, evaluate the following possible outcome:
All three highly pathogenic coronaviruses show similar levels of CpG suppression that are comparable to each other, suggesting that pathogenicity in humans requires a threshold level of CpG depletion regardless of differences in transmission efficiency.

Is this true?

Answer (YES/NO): NO